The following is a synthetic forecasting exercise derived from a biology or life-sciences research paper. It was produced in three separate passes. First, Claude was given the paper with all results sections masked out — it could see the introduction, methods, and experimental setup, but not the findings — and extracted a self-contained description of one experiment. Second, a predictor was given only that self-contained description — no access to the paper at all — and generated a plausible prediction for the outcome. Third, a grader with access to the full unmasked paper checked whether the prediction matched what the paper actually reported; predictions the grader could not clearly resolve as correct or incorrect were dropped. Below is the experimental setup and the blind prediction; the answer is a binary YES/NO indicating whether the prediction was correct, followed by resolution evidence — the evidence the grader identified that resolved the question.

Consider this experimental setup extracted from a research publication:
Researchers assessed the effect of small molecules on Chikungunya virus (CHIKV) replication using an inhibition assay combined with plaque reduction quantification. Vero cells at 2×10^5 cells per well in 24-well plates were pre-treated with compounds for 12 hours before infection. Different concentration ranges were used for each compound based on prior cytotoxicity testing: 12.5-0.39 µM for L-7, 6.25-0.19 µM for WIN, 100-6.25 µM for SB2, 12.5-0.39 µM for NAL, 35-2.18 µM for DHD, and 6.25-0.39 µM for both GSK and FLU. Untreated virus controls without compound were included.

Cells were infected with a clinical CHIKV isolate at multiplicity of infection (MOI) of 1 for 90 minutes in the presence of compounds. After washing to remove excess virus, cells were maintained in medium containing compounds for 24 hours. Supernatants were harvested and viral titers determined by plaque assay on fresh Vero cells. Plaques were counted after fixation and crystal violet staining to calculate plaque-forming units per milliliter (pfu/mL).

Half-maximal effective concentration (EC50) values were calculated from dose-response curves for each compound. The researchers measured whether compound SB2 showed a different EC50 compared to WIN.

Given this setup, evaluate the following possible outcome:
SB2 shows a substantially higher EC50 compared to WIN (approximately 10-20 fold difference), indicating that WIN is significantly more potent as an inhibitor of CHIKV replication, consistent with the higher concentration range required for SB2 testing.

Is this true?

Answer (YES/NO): YES